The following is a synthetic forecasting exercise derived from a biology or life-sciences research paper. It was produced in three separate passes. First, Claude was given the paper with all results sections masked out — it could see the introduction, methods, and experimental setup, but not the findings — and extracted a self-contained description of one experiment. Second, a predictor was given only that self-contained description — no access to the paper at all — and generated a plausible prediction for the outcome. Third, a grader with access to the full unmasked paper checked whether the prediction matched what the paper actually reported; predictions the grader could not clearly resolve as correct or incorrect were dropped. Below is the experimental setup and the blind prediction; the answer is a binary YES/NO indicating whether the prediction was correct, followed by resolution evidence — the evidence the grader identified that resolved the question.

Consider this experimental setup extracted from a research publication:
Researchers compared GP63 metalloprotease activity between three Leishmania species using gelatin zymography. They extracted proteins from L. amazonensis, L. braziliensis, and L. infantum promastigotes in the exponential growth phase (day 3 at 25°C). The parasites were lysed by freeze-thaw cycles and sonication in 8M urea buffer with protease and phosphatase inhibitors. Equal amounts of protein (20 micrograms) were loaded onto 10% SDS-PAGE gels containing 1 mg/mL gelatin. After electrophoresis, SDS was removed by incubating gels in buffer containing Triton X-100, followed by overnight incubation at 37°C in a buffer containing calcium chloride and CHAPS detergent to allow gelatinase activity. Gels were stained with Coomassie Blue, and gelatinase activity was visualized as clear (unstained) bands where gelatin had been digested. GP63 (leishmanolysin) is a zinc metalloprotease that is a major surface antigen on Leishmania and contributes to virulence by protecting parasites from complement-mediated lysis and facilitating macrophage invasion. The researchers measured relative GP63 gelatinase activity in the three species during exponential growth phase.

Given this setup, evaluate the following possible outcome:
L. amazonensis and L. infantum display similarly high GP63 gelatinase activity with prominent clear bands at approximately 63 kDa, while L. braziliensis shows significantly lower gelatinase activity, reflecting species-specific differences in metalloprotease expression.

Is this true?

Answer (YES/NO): NO